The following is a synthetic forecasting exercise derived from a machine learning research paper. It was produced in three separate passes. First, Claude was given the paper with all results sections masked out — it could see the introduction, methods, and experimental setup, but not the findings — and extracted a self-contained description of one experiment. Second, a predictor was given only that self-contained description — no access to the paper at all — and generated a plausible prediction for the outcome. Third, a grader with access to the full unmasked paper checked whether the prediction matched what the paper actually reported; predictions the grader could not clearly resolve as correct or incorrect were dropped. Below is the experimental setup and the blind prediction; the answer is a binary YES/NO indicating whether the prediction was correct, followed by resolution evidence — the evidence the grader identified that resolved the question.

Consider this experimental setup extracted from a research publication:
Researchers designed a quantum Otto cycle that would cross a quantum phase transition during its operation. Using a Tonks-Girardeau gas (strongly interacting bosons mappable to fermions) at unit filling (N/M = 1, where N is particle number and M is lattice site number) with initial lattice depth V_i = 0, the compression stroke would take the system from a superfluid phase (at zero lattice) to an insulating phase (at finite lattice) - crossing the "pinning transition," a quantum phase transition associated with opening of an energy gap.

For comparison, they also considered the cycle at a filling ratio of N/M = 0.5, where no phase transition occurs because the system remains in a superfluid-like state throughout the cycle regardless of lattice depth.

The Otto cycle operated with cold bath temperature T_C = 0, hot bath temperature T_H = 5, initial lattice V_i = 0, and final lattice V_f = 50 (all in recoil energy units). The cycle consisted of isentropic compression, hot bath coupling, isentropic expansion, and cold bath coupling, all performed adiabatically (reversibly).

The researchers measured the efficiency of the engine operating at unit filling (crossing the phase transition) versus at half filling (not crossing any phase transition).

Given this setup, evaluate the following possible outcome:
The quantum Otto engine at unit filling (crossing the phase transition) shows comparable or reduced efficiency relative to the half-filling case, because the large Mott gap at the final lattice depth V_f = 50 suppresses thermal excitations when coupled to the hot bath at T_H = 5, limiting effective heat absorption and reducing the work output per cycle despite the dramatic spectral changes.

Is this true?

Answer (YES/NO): NO